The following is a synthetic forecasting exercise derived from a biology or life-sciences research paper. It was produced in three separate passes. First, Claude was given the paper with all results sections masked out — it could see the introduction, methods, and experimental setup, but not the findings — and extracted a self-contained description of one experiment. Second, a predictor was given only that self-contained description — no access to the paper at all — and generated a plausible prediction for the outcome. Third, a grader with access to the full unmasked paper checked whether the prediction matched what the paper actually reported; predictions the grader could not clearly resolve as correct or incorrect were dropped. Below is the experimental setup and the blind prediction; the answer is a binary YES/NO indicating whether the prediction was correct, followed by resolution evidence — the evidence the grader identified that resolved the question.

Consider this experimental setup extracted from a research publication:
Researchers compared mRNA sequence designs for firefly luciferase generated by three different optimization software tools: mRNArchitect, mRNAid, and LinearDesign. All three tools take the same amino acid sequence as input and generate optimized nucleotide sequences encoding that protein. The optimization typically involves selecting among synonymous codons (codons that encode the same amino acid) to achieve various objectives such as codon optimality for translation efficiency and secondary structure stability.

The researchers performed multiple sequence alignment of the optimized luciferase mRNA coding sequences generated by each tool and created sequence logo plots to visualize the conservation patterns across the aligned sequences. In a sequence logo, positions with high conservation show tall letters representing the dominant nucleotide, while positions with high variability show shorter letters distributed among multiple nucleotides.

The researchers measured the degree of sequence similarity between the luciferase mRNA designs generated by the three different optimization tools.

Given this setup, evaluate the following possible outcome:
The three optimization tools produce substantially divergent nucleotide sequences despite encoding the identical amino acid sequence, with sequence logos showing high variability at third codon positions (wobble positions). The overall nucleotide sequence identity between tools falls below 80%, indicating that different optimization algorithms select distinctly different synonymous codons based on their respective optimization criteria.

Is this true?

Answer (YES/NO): NO